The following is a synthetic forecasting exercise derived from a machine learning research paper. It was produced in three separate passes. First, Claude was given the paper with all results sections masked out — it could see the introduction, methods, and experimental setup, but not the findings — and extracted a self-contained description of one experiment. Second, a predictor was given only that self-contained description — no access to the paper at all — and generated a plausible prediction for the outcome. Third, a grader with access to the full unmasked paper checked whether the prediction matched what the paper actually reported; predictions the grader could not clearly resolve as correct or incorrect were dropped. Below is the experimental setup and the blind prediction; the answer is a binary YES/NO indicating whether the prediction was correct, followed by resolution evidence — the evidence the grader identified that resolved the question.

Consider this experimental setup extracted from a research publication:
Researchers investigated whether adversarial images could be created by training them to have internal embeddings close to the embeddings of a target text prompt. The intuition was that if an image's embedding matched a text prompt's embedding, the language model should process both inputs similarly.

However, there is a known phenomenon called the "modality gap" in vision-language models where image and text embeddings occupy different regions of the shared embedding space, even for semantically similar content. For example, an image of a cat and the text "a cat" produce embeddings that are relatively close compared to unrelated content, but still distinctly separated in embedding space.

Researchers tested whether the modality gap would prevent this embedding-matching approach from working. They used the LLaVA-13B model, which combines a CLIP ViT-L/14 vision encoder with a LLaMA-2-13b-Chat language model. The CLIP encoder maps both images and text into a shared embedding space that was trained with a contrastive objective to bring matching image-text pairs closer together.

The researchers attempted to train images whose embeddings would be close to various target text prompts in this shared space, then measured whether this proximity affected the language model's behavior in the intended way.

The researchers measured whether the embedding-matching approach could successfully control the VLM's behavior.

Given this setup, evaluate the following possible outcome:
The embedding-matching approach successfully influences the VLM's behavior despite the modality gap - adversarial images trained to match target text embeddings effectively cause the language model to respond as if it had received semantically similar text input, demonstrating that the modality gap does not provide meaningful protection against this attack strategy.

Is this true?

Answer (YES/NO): NO